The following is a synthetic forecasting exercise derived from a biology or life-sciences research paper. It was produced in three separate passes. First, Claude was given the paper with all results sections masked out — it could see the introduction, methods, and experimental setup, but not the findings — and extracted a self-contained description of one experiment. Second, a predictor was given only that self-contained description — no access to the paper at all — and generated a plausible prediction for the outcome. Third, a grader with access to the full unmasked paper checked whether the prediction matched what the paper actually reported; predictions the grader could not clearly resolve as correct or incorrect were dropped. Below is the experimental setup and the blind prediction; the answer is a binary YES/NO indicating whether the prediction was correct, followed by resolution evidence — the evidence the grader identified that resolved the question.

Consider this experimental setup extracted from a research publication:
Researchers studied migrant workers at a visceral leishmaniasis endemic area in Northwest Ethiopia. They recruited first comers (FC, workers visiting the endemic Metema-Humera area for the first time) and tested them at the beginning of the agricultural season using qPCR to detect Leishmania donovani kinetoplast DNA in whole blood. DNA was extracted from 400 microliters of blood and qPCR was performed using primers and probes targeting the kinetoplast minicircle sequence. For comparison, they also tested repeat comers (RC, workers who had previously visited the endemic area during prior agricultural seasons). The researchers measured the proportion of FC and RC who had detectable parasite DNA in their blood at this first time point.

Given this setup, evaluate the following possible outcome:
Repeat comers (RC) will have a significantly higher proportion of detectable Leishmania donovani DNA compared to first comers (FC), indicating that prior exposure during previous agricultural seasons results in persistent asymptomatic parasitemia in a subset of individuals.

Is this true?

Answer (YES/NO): NO